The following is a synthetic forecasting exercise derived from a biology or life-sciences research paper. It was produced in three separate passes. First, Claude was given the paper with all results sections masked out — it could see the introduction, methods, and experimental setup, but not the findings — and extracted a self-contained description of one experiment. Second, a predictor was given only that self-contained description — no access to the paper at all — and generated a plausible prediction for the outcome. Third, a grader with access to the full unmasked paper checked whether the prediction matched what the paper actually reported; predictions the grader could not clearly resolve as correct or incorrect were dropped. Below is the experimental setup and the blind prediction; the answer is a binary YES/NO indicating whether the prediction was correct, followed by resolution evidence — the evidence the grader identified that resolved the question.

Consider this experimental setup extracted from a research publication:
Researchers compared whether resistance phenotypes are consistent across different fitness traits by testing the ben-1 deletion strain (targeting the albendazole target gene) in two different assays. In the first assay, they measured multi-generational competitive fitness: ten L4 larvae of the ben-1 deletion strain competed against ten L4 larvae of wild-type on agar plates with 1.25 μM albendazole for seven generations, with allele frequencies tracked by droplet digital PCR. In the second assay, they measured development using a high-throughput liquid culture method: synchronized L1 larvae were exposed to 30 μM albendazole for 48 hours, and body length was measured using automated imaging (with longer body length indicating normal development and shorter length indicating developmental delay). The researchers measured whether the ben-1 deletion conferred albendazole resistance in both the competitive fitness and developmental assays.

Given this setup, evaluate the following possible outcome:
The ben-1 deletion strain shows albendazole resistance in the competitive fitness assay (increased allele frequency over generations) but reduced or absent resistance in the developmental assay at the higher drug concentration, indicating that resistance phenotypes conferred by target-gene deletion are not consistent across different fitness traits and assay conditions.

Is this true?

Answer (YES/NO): NO